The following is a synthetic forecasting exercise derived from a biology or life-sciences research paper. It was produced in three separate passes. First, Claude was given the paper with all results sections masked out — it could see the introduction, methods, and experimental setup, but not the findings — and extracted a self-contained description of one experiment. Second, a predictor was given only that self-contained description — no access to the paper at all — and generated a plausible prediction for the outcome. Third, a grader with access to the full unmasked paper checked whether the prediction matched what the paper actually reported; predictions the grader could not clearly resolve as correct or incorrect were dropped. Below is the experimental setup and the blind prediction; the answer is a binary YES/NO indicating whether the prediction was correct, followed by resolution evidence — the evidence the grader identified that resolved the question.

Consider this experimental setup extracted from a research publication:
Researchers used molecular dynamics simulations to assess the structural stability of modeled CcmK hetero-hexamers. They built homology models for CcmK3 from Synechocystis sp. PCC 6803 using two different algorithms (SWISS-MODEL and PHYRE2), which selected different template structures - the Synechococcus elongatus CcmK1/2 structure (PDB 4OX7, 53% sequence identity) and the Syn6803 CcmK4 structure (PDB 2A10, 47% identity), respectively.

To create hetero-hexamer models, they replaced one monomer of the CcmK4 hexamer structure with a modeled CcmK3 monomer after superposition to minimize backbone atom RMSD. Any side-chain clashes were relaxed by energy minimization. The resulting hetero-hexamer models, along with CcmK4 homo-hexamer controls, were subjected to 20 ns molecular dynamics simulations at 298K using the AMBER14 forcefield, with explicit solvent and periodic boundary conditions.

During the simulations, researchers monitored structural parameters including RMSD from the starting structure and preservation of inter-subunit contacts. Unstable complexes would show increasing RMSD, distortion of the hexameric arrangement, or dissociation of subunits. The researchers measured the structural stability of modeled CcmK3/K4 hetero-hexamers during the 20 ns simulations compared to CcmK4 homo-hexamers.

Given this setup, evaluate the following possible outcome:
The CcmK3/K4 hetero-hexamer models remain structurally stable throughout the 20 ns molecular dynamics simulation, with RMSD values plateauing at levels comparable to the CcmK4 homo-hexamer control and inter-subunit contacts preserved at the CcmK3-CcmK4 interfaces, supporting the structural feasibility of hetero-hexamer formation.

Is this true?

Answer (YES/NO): NO